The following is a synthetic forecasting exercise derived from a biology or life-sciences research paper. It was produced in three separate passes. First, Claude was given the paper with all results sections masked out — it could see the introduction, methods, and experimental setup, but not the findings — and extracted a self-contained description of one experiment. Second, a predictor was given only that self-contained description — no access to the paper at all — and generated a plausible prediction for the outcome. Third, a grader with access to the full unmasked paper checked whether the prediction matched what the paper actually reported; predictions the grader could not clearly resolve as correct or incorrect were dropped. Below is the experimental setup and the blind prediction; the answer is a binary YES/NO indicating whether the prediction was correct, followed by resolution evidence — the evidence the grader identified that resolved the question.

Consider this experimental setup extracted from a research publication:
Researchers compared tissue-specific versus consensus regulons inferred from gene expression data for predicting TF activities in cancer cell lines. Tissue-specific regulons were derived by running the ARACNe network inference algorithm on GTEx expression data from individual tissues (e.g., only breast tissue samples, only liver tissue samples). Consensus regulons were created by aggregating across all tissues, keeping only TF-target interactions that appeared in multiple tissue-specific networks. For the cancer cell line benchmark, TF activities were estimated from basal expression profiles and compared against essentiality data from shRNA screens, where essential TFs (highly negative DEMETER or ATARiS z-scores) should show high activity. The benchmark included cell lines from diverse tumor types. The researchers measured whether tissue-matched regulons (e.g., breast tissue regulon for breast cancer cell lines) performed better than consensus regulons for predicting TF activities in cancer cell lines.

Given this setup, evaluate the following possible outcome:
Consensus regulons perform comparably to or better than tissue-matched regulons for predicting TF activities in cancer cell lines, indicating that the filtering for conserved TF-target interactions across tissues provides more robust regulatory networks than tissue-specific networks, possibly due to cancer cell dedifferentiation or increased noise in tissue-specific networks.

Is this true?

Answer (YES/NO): YES